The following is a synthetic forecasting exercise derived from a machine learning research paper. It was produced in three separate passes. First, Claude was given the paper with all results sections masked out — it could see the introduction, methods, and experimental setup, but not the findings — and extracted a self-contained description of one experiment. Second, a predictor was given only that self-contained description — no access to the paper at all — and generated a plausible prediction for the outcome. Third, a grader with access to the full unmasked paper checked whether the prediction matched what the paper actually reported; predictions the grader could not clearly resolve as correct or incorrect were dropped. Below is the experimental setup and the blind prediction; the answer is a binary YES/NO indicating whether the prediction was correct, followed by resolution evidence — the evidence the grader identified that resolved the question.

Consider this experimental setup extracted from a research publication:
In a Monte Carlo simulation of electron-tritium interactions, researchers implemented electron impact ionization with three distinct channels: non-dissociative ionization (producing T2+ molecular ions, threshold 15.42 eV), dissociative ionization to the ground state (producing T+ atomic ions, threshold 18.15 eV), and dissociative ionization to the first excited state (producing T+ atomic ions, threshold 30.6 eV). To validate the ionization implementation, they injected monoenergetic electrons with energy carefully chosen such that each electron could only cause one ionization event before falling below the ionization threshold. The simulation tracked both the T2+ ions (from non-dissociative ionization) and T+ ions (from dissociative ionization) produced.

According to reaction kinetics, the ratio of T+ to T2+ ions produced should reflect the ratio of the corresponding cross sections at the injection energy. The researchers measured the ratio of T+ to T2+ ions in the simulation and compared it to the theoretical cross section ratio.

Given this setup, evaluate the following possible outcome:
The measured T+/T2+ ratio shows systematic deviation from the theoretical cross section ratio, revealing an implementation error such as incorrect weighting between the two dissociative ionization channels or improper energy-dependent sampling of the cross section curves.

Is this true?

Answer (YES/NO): NO